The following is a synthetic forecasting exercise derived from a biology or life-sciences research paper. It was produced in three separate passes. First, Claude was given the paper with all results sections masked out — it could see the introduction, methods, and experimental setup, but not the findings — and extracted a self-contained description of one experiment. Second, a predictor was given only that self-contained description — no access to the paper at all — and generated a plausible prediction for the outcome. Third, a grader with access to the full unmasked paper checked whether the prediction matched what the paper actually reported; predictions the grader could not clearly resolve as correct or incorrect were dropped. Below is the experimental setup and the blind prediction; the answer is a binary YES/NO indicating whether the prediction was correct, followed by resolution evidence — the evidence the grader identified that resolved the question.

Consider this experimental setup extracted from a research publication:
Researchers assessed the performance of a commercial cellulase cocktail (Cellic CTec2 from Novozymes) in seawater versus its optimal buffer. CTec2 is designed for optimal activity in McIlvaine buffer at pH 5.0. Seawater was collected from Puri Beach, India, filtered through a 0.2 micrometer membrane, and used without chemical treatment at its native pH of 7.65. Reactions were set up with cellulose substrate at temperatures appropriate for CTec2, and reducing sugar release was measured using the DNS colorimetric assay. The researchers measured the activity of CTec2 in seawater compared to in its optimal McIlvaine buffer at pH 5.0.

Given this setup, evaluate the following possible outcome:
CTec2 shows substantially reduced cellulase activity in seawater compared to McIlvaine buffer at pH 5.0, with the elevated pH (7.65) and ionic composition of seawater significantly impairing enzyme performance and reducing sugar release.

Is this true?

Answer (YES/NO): YES